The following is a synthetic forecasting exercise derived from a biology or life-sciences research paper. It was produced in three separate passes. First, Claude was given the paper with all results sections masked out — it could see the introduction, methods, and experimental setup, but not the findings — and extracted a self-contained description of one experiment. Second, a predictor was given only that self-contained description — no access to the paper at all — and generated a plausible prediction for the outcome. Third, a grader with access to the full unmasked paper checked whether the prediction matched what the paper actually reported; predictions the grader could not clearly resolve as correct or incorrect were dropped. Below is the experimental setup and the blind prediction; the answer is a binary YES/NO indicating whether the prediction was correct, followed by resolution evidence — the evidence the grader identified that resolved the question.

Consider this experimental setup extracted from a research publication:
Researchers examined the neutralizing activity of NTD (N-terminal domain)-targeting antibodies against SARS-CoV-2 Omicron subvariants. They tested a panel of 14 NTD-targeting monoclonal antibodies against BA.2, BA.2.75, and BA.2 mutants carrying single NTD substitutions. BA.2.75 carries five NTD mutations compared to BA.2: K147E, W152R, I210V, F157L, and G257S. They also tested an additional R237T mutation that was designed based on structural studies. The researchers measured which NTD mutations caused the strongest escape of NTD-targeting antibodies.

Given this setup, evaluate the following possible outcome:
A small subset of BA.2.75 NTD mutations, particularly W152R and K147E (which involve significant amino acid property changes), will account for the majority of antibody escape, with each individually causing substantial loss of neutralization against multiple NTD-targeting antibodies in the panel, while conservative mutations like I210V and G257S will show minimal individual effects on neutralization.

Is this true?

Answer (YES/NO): YES